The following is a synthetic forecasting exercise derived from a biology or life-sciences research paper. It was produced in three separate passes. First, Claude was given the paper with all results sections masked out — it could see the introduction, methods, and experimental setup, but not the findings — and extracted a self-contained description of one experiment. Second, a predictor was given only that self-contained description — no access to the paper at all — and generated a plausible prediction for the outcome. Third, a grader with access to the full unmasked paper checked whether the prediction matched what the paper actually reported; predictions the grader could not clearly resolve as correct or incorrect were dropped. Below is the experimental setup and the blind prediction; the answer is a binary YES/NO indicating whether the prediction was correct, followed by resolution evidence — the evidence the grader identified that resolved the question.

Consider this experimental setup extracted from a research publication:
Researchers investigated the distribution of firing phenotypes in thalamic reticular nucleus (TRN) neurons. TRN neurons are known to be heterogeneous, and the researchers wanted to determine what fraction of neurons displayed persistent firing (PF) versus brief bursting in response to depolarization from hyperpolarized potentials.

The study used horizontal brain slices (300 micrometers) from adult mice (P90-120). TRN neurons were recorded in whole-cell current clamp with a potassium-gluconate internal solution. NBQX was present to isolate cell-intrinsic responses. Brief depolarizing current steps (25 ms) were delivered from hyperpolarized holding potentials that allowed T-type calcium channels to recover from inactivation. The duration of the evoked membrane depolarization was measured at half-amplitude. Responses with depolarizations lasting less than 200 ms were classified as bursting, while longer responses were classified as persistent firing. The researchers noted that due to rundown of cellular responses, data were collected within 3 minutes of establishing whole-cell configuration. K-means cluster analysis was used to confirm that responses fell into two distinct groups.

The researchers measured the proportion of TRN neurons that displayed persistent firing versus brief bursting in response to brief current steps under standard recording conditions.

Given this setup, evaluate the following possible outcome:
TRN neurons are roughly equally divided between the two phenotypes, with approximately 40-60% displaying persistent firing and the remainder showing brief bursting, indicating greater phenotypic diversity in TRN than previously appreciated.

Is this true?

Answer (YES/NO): NO